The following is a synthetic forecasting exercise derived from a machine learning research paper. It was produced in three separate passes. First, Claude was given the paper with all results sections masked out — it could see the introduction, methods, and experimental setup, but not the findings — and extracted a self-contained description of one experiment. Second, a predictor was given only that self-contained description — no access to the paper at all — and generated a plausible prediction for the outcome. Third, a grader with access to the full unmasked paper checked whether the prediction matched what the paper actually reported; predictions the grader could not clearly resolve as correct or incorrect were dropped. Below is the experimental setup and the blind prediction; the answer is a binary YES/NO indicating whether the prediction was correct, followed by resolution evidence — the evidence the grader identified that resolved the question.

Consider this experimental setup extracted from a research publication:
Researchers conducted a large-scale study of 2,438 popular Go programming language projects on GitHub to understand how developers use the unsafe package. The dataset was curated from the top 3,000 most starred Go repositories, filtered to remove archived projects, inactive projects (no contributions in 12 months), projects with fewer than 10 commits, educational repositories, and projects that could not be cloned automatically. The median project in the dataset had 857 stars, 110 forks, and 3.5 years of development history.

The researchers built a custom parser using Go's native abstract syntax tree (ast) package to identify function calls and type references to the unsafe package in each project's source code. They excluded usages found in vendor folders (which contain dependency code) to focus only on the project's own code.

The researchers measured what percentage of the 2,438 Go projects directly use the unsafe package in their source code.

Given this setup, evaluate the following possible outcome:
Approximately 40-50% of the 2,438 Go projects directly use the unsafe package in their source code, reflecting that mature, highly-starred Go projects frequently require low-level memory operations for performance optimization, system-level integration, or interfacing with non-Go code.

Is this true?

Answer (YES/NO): NO